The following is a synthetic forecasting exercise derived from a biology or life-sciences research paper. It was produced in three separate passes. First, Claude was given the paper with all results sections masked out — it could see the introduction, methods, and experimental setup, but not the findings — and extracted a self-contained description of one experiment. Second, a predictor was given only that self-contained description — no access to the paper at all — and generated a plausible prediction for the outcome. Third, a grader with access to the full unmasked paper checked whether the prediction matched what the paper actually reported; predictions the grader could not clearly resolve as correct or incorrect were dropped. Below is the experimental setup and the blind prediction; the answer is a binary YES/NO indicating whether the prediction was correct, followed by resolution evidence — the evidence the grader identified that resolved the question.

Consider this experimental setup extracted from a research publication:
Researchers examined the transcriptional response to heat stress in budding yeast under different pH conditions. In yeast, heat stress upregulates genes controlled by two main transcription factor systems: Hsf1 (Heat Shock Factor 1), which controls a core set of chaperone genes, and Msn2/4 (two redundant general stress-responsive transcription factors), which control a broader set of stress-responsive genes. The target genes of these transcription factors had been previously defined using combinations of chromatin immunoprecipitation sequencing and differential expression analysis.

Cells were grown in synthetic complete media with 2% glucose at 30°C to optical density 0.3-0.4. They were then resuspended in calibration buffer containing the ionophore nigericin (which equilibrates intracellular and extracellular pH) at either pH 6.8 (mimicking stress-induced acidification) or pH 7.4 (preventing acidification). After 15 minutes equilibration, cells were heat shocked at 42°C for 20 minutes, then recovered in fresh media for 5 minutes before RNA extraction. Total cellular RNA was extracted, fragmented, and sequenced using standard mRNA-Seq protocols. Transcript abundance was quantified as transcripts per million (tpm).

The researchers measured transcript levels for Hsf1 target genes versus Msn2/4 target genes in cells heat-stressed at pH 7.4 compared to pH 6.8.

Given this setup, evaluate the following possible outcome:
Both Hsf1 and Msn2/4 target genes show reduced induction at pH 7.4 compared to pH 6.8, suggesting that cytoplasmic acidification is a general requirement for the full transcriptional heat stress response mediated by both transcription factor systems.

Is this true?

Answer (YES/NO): NO